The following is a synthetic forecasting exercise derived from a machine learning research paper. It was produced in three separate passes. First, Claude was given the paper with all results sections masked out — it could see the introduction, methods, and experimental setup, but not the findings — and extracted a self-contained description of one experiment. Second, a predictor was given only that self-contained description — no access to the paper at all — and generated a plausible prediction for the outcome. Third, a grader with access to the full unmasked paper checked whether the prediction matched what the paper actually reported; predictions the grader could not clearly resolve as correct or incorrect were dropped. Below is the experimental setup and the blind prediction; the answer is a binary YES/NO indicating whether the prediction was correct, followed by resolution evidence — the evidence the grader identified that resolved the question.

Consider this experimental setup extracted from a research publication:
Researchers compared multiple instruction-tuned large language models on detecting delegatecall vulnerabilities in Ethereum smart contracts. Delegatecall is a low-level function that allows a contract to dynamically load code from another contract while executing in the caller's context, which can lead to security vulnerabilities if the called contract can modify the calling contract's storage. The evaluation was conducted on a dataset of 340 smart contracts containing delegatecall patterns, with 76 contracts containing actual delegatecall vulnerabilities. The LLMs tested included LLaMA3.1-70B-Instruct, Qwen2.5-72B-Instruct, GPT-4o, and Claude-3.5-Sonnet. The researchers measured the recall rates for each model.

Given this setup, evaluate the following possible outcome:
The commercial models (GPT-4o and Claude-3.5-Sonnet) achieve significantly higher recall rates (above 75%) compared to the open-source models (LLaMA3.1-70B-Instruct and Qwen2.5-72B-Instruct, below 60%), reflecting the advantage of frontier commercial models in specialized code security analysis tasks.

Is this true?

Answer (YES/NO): NO